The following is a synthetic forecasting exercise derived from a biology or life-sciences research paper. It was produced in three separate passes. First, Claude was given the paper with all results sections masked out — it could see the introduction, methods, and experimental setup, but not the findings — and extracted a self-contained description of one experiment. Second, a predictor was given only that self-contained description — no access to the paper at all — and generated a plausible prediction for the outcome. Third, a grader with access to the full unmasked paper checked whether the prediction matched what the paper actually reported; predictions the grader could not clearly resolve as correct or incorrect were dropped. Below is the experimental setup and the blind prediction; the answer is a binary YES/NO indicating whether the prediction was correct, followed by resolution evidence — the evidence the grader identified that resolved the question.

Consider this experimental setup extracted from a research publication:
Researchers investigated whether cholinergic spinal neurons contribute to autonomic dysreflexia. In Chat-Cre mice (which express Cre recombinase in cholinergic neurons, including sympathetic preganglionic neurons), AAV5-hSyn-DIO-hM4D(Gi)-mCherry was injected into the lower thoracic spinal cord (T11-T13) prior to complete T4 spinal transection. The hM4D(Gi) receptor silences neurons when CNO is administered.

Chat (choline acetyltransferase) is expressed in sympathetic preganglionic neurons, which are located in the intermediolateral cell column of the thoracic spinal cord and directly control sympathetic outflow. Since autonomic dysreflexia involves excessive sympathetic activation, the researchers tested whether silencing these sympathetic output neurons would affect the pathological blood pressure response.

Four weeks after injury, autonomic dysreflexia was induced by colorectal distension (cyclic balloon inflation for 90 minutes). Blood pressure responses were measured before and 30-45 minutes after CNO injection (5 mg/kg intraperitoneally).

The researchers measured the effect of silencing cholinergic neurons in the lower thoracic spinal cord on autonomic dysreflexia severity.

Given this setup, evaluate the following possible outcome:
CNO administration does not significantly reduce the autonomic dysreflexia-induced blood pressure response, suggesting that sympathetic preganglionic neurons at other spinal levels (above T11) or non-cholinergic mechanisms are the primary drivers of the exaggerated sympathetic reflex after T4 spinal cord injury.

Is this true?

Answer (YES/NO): NO